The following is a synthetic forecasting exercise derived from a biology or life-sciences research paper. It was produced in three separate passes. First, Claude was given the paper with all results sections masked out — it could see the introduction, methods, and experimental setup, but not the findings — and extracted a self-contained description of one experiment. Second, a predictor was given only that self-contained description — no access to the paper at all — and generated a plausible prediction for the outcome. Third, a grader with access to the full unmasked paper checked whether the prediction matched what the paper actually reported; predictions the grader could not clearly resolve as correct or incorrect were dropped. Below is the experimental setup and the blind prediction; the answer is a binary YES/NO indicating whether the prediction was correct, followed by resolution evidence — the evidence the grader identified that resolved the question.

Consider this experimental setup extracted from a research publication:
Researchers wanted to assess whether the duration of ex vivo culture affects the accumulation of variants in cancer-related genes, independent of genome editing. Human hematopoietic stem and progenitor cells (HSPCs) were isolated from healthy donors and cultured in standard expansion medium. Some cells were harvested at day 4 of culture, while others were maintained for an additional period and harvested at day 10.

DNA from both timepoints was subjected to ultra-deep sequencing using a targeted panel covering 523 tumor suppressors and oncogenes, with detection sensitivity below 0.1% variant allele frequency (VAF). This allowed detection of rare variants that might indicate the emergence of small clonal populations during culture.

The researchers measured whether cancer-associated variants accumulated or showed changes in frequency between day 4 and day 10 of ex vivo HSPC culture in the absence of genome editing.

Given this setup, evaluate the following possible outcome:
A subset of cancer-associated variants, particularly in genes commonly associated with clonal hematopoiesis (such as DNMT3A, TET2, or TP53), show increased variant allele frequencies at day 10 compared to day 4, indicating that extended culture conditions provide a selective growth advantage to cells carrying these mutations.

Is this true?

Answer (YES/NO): NO